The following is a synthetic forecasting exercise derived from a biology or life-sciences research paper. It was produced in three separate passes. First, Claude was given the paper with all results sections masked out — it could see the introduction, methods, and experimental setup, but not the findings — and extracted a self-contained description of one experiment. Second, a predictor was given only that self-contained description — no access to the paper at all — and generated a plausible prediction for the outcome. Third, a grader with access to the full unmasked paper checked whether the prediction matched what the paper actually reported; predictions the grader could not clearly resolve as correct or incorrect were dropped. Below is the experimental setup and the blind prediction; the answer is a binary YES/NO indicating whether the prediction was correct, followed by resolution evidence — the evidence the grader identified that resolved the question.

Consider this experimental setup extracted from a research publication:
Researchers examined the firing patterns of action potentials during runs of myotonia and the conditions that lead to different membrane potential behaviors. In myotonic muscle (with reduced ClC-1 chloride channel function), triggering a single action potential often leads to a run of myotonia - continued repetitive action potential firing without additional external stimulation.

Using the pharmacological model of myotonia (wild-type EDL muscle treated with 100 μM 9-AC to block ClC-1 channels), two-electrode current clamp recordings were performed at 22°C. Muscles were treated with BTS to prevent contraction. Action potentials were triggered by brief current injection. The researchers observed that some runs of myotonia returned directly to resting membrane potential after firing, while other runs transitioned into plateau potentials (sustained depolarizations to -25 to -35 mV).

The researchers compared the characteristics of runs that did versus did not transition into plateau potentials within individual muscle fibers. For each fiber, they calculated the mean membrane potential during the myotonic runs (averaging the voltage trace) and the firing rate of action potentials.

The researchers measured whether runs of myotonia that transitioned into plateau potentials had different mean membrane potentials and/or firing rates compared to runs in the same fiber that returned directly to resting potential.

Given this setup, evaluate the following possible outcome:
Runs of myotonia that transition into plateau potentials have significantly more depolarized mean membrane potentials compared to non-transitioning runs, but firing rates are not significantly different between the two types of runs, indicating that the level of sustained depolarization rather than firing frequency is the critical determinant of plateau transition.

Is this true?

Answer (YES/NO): NO